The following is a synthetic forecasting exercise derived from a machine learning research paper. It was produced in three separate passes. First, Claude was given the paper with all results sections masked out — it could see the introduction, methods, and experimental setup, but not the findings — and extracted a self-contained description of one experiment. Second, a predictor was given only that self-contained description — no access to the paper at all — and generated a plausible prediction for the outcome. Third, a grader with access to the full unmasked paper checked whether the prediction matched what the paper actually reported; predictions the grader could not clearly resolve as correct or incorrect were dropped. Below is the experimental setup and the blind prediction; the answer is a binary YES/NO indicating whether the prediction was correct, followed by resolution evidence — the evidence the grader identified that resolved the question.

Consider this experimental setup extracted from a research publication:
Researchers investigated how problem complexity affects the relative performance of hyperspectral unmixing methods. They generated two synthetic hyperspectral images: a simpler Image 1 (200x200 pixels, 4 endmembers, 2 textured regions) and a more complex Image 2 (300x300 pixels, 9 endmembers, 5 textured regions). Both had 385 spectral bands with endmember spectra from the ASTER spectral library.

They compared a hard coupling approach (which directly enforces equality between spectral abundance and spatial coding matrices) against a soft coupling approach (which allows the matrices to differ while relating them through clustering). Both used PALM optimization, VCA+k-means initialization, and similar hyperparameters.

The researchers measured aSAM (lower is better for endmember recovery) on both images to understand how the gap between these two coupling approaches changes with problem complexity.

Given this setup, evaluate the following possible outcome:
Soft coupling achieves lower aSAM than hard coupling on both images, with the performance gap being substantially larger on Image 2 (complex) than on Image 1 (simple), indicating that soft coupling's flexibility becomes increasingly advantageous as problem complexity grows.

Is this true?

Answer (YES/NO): NO